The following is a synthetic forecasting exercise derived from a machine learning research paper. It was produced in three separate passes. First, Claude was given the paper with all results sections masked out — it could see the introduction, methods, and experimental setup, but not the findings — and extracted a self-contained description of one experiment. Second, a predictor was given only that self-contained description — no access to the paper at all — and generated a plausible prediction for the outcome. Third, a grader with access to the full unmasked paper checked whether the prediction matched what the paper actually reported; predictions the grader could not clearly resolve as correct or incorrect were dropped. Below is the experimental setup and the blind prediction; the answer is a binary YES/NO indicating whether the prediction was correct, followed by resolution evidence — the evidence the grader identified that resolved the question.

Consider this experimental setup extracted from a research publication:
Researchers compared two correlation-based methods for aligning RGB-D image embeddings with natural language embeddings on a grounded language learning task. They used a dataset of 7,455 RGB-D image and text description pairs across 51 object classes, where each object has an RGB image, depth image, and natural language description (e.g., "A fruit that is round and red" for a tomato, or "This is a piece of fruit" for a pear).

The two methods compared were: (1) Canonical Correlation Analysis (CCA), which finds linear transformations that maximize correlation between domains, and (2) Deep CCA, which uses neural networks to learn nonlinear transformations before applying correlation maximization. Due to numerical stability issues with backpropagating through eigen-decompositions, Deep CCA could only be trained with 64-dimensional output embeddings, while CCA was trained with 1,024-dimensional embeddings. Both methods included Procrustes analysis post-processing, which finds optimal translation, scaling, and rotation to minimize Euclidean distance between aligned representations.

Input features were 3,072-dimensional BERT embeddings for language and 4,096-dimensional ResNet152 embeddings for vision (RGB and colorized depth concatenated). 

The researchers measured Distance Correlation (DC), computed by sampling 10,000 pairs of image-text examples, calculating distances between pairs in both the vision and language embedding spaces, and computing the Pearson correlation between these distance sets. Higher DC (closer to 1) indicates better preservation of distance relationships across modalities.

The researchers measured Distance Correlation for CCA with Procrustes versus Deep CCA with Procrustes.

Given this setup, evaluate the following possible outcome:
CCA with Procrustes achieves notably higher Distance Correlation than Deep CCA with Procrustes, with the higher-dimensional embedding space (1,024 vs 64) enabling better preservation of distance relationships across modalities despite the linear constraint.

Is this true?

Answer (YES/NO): NO